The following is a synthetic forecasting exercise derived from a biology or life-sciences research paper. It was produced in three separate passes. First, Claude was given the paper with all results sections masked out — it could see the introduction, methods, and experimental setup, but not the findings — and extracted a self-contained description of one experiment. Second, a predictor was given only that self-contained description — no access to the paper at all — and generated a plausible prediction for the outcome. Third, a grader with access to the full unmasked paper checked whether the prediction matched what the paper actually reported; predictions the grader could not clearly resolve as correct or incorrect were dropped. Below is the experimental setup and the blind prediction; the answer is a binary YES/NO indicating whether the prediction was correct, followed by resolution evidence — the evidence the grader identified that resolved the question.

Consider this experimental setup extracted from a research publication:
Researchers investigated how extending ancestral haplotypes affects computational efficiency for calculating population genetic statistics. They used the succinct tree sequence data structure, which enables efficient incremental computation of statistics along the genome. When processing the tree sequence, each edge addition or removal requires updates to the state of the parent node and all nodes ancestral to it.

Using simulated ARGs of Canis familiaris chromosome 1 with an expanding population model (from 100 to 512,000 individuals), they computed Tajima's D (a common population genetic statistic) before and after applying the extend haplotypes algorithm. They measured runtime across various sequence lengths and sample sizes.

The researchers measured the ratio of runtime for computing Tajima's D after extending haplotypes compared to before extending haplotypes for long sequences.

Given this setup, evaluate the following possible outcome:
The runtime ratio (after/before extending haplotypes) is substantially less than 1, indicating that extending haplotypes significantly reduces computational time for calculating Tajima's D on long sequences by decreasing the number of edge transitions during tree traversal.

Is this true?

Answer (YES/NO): NO